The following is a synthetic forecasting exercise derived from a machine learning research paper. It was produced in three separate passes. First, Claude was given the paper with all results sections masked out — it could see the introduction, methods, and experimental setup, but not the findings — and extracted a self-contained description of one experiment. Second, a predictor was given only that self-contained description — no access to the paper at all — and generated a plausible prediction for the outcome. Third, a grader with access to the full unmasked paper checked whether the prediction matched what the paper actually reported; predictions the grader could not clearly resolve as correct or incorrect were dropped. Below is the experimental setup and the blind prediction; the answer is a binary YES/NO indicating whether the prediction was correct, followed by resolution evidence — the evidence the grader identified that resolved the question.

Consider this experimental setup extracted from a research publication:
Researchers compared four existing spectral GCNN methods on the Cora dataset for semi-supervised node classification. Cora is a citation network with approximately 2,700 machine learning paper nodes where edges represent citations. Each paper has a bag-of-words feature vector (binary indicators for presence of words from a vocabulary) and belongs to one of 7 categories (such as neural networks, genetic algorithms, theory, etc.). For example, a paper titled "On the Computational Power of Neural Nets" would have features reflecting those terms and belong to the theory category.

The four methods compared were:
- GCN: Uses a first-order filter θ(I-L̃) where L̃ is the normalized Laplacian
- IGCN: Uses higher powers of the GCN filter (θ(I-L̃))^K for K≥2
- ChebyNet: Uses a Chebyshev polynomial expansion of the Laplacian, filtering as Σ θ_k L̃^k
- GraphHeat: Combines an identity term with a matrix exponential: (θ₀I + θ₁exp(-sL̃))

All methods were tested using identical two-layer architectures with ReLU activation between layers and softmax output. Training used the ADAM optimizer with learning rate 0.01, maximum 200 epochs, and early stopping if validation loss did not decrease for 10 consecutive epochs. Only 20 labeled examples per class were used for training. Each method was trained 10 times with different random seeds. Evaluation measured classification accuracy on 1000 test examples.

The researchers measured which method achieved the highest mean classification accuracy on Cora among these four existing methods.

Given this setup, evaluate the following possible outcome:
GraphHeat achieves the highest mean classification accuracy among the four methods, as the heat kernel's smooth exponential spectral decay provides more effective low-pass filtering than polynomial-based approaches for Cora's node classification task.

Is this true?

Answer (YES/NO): NO